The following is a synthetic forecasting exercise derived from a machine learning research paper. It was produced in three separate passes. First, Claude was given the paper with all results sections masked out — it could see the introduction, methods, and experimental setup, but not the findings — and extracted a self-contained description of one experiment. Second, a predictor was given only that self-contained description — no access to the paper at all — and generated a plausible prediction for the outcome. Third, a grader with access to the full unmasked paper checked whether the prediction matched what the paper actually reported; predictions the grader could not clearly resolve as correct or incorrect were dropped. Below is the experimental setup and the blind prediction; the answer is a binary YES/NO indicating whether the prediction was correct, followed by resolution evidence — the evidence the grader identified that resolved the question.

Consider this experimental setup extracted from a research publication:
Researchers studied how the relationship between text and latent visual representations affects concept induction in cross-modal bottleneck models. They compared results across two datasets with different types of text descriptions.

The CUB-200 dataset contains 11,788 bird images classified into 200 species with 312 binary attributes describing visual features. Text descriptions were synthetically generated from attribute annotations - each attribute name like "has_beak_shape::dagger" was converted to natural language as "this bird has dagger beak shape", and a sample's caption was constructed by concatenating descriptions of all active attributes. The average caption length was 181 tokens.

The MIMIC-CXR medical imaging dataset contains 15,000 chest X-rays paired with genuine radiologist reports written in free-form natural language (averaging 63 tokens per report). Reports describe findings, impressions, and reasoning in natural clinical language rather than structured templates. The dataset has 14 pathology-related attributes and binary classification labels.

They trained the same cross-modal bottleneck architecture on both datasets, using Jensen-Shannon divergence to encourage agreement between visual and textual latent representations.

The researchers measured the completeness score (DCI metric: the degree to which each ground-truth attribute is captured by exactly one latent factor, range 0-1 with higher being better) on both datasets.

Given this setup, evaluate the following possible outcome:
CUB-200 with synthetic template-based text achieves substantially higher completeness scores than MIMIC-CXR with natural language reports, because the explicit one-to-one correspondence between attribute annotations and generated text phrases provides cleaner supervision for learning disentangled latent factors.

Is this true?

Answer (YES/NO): YES